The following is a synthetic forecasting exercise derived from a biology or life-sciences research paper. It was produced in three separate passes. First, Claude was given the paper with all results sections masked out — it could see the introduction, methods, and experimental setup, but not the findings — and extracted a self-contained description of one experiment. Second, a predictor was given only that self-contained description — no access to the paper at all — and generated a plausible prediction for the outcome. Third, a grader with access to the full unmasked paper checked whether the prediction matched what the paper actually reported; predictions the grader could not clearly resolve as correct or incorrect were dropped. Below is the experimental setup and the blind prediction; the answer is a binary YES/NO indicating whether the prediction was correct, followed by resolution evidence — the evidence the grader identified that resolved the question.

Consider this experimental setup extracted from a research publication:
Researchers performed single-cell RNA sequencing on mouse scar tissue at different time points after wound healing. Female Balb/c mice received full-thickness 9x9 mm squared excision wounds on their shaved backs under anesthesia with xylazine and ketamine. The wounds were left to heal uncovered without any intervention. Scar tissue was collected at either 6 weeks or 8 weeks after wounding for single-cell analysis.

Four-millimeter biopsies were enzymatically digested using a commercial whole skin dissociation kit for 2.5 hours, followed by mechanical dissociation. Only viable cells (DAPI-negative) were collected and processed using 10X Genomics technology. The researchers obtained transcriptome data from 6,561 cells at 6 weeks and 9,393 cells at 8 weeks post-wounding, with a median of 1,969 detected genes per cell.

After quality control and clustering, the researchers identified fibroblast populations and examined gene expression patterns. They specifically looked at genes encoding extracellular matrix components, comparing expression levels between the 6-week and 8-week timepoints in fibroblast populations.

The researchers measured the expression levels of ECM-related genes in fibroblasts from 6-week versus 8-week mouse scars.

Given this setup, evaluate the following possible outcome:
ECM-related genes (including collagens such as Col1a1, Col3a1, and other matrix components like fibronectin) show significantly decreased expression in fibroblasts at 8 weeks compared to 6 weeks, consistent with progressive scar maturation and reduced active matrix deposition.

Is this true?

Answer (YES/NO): NO